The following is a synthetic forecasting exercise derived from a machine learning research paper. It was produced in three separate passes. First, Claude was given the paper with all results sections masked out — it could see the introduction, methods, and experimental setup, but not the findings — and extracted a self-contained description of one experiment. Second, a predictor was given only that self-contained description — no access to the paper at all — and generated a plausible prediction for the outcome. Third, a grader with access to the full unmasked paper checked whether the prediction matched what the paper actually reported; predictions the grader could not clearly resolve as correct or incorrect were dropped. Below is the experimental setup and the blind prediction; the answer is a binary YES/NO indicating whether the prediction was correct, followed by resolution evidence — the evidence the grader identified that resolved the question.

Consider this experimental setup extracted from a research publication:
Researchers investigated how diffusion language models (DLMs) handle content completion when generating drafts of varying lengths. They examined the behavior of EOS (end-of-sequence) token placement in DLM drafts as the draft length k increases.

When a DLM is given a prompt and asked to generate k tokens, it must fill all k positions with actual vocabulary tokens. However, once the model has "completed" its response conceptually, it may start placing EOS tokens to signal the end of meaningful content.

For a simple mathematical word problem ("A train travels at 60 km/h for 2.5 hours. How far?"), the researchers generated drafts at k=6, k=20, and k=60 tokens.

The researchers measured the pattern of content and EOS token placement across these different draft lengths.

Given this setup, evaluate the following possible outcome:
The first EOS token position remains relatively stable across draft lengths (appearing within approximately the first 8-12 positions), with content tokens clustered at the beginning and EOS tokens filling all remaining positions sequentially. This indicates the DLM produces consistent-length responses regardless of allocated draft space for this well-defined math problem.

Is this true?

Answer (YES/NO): NO